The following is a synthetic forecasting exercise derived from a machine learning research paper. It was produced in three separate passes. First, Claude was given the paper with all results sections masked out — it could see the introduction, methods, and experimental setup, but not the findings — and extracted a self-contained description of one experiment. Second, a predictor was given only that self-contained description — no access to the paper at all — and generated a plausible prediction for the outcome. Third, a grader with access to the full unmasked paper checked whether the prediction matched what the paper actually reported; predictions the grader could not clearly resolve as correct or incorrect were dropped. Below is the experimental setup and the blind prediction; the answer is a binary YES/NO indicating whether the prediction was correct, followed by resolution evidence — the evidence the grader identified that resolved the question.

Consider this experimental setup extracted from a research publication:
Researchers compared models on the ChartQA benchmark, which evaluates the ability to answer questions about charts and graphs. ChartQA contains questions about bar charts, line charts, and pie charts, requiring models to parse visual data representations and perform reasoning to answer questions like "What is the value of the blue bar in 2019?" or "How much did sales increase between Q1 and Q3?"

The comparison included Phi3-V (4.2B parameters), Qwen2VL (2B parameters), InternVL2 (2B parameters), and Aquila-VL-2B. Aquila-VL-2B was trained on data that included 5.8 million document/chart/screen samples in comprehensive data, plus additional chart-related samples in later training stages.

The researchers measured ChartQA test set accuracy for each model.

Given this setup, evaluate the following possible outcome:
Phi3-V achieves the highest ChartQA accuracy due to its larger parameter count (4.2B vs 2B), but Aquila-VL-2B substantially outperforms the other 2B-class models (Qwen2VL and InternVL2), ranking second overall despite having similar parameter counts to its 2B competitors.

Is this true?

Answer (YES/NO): YES